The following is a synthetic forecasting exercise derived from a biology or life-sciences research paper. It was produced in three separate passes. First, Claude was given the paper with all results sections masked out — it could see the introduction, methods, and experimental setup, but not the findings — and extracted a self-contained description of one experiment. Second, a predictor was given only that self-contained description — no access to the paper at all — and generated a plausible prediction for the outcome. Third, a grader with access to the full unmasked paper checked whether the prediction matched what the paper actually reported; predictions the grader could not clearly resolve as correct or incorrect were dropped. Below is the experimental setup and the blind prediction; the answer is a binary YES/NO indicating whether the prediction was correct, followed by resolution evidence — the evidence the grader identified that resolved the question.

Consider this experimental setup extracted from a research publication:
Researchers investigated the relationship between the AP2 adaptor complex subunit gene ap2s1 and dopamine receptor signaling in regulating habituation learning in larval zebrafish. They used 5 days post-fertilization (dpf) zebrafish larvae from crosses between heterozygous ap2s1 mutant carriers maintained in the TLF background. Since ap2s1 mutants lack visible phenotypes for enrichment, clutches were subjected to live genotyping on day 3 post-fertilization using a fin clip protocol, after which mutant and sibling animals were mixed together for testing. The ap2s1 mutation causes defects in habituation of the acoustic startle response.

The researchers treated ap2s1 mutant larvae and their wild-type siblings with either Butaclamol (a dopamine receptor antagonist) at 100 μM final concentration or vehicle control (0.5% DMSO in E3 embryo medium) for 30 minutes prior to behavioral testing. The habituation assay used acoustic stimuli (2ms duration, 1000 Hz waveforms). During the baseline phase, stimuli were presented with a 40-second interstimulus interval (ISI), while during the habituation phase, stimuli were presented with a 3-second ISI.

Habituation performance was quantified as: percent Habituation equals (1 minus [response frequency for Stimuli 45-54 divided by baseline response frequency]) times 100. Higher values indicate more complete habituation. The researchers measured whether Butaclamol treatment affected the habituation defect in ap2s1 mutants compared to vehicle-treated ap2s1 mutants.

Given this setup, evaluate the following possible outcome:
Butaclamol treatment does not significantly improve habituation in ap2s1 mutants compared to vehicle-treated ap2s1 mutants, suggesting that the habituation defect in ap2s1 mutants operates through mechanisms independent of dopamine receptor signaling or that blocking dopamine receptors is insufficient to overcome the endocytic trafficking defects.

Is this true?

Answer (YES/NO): NO